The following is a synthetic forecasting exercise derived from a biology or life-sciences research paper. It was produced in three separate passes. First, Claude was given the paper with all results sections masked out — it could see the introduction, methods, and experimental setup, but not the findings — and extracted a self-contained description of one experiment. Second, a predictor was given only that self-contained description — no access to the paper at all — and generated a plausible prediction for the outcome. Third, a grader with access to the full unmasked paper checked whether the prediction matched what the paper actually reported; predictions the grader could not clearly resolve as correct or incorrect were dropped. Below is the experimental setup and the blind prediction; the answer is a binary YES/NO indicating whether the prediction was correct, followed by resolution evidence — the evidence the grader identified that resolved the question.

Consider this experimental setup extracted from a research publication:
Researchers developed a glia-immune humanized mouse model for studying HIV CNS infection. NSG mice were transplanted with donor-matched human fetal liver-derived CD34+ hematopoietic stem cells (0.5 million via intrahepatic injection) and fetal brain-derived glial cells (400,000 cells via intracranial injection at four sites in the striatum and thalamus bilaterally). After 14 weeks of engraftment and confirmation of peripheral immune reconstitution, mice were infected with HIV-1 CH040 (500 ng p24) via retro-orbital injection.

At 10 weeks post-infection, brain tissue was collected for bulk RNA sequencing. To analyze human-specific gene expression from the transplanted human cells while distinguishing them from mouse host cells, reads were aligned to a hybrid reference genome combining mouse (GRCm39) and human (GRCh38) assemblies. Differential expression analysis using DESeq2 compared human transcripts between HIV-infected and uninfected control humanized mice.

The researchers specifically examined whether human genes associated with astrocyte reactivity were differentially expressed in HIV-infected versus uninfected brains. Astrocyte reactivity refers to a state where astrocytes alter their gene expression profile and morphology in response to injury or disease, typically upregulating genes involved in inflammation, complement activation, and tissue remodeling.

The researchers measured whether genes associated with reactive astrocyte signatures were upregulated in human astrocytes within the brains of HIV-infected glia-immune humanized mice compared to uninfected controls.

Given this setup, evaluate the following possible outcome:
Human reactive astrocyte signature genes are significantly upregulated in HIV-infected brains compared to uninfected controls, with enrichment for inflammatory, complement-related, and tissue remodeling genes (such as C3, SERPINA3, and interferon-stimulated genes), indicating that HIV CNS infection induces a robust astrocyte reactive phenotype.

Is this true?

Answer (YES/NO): NO